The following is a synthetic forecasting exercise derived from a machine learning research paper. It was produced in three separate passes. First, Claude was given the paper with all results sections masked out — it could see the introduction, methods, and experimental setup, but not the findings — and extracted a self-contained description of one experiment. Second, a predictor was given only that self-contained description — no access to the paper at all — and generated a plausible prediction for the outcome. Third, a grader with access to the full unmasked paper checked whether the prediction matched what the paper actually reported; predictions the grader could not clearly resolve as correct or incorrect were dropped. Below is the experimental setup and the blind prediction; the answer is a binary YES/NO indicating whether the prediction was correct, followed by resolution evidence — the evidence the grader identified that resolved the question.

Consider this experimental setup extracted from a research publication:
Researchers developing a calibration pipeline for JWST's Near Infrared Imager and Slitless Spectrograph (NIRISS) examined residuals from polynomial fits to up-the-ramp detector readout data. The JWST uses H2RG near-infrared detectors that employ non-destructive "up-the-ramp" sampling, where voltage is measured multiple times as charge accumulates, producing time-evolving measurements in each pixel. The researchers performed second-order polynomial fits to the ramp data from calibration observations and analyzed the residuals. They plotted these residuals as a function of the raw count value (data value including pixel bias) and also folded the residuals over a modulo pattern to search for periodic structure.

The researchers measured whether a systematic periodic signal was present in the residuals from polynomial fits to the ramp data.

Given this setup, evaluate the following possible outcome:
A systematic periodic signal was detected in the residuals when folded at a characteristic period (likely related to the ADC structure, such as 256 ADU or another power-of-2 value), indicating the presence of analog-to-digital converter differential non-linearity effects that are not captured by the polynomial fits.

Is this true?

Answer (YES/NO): NO